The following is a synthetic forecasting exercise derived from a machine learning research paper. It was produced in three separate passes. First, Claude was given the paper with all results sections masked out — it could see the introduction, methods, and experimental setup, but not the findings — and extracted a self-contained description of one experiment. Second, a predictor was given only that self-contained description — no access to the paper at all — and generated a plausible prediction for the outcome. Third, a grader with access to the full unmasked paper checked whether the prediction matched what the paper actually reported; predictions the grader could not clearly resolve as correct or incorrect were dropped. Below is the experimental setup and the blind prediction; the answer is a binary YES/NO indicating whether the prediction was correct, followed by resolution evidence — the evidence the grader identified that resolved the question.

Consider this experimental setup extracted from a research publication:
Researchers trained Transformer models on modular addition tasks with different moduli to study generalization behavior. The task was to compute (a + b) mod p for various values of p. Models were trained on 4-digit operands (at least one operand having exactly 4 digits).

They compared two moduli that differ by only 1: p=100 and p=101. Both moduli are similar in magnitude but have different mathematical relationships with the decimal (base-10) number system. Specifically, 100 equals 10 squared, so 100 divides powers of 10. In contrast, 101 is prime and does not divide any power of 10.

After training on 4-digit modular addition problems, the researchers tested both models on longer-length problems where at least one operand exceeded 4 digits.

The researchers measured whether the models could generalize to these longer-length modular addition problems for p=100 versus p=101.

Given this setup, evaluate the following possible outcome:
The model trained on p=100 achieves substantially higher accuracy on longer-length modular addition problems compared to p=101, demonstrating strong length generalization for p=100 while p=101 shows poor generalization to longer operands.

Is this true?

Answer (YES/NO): YES